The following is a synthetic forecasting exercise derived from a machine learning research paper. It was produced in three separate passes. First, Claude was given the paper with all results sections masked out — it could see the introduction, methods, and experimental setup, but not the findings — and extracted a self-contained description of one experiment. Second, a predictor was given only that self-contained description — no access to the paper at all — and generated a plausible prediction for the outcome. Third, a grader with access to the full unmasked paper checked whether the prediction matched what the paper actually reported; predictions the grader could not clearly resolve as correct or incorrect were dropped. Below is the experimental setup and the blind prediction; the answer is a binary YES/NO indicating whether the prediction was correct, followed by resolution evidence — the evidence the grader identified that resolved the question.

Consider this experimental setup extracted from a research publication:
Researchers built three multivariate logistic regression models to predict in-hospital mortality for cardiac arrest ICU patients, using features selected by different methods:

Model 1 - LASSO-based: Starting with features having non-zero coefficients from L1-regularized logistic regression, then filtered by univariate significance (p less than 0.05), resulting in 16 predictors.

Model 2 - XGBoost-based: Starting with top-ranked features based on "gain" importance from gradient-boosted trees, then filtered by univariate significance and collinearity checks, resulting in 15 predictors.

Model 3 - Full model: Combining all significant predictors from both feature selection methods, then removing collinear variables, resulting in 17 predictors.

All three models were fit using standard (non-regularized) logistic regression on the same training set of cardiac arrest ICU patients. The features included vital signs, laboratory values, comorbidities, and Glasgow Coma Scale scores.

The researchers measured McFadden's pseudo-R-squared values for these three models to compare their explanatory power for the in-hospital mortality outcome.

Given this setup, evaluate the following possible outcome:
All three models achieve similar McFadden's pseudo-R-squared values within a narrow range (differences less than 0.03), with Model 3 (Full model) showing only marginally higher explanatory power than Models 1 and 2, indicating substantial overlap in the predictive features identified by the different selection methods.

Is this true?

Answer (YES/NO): NO